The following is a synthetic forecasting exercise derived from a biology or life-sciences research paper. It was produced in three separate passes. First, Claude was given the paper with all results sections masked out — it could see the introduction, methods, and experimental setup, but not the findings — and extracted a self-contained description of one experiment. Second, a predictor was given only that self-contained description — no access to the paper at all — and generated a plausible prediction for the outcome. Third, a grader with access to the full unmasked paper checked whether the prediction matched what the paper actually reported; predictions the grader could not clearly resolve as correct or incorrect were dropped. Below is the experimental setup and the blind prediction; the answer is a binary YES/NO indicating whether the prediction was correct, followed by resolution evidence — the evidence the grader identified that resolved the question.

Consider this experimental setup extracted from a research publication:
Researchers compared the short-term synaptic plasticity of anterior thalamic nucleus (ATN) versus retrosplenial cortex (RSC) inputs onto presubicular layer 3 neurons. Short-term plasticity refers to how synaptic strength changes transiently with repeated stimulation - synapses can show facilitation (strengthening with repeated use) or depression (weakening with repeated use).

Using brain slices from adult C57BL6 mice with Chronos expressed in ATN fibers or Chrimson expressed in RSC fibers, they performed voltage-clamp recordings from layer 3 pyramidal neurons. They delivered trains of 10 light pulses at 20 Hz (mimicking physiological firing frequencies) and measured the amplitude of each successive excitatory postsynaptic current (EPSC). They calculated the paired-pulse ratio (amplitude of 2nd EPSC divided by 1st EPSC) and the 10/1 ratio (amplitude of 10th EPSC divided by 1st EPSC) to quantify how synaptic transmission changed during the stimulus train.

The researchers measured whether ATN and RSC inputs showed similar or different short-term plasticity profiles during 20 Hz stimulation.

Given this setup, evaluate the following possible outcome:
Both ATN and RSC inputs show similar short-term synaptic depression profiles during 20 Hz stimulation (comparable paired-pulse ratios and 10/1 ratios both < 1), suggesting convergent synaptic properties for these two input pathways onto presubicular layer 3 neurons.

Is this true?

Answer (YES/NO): YES